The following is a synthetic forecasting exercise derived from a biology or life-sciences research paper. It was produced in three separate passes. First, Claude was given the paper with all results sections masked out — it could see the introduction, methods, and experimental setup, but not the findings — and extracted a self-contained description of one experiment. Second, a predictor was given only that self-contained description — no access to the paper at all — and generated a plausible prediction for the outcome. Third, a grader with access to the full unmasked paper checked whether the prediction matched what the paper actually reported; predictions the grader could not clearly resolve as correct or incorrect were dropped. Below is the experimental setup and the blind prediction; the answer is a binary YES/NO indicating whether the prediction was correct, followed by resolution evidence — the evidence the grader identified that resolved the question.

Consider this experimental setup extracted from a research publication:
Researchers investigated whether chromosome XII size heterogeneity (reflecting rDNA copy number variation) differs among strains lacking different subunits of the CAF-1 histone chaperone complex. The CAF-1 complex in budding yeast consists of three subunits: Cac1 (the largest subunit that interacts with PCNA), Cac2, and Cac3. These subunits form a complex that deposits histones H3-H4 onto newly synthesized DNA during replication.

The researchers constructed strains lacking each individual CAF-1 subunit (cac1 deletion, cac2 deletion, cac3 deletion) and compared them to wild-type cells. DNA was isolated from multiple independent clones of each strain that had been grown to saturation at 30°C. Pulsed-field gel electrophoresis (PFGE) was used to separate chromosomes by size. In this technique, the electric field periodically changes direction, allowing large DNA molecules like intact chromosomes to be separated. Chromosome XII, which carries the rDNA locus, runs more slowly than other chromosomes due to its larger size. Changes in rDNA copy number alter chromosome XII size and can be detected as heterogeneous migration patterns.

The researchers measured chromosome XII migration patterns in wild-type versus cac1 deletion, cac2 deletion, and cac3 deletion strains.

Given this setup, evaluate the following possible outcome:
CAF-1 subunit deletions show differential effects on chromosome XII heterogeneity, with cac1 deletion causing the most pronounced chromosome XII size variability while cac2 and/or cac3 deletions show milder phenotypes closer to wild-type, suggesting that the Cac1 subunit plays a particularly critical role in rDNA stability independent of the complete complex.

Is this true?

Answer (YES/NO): NO